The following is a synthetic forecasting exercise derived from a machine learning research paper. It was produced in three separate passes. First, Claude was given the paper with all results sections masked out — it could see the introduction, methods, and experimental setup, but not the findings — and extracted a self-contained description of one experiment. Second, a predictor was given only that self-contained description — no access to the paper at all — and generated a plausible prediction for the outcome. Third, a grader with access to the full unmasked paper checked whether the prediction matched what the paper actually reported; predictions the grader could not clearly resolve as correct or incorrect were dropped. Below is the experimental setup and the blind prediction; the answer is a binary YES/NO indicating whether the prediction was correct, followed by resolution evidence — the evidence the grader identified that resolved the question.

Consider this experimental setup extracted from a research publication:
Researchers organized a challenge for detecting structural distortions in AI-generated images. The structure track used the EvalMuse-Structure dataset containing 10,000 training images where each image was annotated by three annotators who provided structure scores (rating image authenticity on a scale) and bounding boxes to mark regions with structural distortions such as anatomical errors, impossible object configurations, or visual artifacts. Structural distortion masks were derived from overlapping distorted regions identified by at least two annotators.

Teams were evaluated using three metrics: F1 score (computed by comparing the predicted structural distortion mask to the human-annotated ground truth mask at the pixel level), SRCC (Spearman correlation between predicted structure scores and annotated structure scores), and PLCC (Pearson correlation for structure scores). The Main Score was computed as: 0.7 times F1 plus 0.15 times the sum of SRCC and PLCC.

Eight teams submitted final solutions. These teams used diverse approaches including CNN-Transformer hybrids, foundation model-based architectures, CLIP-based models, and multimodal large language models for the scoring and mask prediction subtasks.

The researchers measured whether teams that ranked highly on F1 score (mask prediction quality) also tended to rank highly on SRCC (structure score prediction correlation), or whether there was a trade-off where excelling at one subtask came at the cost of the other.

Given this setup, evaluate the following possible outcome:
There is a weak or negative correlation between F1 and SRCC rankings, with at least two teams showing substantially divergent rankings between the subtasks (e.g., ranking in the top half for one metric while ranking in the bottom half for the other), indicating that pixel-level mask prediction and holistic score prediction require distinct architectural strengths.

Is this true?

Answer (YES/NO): NO